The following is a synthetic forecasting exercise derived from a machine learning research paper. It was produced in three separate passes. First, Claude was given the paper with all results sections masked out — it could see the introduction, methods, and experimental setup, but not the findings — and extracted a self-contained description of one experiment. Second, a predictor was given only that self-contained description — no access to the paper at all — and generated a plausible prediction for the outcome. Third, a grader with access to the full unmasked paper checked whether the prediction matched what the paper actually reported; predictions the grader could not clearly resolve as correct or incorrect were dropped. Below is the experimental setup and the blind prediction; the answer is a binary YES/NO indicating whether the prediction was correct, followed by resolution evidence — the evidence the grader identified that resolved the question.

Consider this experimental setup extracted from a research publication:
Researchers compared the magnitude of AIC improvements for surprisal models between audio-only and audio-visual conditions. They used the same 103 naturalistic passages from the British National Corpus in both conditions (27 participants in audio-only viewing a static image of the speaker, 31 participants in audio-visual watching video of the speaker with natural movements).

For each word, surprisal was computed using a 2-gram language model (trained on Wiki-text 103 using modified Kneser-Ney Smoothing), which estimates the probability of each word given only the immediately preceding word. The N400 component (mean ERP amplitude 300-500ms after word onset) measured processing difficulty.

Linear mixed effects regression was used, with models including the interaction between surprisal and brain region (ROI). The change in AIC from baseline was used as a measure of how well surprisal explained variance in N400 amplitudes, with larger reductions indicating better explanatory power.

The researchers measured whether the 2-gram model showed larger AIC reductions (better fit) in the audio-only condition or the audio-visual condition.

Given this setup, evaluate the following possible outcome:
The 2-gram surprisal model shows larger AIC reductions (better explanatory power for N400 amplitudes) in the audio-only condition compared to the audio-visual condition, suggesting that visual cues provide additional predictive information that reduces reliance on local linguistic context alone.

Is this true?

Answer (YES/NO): NO